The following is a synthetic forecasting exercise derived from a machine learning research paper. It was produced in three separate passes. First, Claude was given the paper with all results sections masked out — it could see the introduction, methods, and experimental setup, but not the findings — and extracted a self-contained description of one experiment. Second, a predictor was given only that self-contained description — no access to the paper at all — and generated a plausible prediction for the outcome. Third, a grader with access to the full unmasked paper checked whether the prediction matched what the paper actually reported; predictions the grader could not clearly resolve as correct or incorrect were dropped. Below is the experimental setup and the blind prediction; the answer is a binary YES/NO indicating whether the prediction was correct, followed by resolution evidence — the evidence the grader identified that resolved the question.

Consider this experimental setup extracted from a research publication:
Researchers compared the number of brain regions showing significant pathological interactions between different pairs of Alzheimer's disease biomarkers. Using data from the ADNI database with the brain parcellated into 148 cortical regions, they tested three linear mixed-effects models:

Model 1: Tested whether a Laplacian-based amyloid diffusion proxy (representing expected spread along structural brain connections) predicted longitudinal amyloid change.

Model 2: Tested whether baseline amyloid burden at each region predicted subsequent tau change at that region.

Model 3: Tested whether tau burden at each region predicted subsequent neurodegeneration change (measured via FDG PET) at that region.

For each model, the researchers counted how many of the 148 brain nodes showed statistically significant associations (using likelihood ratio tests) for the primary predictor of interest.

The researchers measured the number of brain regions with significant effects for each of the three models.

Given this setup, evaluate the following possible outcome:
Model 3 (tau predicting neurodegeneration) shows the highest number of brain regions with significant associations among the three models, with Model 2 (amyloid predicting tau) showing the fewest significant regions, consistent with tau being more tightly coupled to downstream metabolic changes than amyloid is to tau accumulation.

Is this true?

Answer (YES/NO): NO